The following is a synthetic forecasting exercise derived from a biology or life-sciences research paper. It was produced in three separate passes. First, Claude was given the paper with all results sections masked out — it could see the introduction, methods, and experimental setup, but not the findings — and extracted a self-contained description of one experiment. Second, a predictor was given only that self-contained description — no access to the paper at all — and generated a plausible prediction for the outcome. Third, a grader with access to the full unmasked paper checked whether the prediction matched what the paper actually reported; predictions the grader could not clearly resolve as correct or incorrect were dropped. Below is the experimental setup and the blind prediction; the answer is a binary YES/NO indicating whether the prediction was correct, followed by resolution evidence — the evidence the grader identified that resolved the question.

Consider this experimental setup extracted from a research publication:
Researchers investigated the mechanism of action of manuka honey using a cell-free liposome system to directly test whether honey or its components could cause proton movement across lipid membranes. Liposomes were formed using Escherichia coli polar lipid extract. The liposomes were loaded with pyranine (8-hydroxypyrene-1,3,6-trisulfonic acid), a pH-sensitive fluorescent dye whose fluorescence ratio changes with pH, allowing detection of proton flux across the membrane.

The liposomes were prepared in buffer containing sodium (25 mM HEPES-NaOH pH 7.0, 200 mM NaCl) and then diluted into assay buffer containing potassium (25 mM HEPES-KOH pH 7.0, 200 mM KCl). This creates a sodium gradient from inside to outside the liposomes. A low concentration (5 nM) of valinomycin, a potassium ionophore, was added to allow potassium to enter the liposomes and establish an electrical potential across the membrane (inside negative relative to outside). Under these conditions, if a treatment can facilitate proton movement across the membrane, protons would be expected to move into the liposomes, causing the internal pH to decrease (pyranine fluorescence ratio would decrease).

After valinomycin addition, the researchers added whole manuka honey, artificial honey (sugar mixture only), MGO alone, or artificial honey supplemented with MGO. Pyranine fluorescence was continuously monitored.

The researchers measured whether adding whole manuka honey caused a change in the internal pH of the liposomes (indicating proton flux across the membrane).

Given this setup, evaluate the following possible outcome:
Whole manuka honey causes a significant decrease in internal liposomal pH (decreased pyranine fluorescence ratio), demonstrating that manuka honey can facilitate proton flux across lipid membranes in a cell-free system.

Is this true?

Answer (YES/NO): YES